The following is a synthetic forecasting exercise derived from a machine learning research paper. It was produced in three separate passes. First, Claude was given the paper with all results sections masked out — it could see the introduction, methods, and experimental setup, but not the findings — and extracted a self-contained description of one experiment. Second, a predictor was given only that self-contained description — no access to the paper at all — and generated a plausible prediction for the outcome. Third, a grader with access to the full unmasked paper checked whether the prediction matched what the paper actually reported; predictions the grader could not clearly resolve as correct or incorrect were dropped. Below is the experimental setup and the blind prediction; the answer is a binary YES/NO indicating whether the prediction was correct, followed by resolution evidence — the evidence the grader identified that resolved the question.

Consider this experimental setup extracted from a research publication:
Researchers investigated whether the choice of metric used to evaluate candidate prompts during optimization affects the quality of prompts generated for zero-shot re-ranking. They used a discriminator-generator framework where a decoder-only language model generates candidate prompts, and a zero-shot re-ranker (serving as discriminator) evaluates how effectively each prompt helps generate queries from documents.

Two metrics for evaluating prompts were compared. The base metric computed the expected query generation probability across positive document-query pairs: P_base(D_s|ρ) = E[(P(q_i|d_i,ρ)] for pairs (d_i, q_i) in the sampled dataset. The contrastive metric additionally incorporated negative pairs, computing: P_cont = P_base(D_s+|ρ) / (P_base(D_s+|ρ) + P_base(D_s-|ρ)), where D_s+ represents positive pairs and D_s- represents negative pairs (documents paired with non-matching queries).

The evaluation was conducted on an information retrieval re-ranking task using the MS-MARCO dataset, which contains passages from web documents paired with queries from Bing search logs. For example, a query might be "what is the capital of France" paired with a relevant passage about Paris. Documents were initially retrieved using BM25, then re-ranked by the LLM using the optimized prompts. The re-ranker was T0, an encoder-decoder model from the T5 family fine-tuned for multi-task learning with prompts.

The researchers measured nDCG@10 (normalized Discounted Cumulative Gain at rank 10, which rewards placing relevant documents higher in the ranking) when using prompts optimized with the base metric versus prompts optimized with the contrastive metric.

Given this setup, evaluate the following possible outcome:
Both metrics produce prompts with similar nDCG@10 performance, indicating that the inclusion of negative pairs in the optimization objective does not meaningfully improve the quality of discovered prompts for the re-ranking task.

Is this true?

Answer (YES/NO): NO